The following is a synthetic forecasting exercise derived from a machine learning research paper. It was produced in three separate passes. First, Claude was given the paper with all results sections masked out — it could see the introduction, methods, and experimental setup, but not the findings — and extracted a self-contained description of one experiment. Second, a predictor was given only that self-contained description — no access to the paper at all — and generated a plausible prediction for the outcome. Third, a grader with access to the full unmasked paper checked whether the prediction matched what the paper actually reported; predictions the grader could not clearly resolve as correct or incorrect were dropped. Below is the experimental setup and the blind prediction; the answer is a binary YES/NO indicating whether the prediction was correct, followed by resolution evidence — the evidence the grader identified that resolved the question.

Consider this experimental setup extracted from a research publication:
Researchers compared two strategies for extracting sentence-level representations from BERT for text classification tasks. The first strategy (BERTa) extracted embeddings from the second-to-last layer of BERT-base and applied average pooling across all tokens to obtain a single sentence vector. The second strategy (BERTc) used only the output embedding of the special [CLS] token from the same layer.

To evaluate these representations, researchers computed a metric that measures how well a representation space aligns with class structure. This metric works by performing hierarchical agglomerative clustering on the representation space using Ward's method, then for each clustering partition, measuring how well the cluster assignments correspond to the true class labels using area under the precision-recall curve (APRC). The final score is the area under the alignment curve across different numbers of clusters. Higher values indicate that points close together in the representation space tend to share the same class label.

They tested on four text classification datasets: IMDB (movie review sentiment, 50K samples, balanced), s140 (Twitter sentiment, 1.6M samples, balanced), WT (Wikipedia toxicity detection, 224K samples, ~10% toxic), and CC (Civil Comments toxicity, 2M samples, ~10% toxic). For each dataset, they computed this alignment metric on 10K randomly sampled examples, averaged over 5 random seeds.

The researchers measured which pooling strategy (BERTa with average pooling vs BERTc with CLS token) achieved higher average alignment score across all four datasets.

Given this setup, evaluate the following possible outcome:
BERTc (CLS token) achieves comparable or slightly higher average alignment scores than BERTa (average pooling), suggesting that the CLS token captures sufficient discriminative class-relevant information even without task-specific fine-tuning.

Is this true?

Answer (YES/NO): NO